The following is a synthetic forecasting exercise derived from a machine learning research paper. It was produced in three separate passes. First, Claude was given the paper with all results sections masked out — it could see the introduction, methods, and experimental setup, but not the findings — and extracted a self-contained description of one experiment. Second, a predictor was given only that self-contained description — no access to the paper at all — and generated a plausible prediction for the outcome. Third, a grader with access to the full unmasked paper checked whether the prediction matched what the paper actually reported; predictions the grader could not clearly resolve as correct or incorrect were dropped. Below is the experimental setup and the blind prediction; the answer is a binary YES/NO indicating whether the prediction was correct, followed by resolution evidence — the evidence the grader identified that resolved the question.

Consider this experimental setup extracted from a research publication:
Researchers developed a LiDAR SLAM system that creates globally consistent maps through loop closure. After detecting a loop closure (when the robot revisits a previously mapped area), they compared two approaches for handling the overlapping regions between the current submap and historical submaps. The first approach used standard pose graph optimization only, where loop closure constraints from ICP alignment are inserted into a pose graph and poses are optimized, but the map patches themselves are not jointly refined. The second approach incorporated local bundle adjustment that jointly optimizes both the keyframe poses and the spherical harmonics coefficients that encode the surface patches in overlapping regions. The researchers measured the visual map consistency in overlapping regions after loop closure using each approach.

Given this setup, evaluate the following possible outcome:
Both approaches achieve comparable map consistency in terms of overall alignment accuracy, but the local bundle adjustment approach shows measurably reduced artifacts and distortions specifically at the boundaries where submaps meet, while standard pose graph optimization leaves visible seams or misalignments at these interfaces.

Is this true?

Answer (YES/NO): NO